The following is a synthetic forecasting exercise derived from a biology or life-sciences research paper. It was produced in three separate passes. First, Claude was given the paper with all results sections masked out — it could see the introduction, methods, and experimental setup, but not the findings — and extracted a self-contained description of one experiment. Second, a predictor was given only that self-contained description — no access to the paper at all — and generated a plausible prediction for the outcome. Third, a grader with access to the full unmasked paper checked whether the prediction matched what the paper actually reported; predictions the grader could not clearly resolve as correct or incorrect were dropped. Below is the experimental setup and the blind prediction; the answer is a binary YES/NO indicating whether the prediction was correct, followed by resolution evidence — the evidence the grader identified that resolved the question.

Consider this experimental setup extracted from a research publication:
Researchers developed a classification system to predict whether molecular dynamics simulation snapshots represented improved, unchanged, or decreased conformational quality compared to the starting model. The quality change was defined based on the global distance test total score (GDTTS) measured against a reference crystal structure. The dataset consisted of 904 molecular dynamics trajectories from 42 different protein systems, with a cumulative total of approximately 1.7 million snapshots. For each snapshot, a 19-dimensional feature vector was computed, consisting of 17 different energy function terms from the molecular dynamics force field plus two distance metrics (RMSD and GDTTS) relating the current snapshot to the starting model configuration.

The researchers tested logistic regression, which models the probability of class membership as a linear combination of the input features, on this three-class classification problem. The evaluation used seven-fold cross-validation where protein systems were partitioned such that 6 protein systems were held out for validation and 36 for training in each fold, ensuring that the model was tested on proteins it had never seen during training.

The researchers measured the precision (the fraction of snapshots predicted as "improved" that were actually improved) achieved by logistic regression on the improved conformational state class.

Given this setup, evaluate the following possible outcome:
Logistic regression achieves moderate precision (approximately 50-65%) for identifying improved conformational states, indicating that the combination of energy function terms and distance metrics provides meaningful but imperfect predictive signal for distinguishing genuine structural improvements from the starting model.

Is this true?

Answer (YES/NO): NO